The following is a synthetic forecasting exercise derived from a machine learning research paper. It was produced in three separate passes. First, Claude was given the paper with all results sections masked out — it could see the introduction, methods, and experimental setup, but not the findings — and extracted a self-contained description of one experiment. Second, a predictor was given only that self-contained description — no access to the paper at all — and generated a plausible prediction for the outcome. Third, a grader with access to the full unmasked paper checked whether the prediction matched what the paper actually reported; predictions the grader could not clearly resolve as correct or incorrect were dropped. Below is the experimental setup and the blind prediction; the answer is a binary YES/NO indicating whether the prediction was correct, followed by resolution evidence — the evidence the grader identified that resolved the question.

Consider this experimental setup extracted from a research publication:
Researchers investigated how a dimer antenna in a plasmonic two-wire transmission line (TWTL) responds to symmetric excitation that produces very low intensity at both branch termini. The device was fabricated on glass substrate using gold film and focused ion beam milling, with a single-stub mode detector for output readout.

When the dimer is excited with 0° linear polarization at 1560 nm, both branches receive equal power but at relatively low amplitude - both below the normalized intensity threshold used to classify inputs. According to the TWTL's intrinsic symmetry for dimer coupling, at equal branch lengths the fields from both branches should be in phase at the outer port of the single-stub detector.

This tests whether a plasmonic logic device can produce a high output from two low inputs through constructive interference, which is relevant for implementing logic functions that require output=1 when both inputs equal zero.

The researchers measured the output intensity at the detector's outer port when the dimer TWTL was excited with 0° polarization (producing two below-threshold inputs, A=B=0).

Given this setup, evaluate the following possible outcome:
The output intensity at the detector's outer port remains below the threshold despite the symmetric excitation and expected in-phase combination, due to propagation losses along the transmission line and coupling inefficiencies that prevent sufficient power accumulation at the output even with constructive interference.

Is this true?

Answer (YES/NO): NO